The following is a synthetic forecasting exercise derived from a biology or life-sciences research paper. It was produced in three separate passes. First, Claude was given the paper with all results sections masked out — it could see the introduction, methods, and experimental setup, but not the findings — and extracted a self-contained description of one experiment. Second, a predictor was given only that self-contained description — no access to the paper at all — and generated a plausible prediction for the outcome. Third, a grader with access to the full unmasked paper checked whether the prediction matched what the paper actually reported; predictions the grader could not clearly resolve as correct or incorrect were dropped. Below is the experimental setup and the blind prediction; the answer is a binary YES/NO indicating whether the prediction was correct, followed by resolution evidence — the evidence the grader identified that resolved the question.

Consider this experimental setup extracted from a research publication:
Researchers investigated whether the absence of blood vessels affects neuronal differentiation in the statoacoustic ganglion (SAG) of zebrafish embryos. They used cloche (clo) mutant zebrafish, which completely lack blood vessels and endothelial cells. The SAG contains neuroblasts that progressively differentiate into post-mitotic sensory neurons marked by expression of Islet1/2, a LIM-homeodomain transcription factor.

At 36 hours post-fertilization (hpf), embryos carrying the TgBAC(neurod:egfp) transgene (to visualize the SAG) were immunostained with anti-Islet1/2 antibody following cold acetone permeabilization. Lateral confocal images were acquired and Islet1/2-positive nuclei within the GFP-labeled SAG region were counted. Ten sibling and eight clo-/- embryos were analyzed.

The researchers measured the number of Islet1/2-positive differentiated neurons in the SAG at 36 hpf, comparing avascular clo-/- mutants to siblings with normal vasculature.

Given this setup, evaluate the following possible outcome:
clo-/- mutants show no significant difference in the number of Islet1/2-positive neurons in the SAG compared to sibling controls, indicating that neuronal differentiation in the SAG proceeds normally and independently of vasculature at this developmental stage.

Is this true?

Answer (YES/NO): YES